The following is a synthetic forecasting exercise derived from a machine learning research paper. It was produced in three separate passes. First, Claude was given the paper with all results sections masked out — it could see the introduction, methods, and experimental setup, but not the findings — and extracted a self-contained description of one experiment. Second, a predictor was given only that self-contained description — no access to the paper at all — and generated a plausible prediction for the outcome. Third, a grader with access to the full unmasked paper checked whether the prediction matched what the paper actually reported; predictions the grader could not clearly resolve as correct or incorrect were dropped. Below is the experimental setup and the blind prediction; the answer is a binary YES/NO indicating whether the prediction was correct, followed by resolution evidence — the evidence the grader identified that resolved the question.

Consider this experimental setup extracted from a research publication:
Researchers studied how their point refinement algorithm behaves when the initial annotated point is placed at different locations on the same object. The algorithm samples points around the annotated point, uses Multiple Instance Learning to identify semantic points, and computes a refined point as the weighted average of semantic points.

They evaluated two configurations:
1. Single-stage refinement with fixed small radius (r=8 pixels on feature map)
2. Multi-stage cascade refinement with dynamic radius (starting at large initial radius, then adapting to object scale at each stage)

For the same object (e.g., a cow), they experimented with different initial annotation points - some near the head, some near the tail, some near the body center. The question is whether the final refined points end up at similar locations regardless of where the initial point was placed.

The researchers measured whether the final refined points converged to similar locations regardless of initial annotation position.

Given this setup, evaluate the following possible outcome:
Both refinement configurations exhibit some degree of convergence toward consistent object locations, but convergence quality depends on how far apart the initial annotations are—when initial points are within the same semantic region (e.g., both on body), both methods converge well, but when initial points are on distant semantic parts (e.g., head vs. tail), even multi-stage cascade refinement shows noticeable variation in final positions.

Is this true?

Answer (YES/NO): NO